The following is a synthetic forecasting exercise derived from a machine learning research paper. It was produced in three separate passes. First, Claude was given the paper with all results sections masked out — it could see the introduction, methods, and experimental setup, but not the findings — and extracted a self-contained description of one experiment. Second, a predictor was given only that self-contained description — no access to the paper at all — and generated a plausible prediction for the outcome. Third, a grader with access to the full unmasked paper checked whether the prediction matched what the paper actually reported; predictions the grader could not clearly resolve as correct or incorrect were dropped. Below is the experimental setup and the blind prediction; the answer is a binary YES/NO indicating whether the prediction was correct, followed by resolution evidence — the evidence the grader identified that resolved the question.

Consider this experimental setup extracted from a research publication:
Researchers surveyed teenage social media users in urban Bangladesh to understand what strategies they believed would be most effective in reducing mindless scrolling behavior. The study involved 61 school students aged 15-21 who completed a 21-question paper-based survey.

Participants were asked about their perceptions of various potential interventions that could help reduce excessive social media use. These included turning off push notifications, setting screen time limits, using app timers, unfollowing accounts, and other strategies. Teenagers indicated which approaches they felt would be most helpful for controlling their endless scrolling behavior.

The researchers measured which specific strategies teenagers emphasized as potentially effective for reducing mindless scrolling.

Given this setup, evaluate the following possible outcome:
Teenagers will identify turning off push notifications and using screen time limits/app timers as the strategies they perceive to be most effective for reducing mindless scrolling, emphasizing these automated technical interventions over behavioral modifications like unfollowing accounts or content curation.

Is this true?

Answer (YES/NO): NO